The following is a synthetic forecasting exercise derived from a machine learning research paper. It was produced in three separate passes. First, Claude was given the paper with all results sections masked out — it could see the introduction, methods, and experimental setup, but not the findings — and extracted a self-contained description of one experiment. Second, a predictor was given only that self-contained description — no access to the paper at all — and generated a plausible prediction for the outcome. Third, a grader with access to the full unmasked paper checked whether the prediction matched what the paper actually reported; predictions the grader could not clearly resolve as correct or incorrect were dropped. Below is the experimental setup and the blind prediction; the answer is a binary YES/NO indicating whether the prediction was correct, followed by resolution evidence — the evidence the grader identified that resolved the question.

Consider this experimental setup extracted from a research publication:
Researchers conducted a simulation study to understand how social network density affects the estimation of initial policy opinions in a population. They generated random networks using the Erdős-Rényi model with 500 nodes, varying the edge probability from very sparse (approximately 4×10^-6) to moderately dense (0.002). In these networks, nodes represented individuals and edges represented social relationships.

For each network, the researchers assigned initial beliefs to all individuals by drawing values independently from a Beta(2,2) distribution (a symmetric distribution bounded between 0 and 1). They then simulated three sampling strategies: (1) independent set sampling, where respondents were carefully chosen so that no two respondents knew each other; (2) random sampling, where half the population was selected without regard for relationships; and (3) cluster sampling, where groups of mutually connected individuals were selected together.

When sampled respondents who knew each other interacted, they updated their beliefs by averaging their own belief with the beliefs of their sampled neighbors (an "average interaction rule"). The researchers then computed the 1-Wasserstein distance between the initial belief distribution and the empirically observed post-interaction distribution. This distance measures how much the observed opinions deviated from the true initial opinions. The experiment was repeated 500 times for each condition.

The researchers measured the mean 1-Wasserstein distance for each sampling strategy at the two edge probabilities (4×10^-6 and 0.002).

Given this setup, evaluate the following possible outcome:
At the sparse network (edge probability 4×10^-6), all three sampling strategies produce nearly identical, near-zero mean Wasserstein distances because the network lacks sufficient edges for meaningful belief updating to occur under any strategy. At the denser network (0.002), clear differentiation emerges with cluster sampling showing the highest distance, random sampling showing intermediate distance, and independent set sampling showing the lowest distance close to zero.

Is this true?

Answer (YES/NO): YES